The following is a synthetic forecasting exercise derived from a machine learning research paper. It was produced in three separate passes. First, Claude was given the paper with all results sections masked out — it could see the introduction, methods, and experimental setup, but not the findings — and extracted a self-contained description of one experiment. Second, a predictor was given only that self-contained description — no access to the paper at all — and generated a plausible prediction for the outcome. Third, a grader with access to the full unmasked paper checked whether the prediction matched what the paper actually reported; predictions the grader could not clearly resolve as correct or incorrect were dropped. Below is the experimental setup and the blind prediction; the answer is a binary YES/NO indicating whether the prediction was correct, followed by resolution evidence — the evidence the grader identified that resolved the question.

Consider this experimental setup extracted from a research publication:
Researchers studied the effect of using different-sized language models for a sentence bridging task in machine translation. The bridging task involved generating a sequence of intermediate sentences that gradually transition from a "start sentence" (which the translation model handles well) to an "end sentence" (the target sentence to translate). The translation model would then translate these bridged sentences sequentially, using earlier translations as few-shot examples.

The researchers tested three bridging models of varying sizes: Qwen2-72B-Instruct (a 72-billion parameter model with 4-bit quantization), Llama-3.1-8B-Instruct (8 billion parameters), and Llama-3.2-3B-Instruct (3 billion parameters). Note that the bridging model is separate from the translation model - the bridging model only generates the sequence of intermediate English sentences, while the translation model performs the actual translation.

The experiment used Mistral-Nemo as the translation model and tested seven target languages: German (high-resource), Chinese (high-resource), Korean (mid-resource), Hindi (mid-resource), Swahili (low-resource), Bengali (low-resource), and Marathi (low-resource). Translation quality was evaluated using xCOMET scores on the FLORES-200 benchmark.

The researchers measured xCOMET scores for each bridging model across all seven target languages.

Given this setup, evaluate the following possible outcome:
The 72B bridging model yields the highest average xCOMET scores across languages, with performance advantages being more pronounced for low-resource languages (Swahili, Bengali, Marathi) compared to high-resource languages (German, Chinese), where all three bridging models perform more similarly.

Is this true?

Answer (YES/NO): YES